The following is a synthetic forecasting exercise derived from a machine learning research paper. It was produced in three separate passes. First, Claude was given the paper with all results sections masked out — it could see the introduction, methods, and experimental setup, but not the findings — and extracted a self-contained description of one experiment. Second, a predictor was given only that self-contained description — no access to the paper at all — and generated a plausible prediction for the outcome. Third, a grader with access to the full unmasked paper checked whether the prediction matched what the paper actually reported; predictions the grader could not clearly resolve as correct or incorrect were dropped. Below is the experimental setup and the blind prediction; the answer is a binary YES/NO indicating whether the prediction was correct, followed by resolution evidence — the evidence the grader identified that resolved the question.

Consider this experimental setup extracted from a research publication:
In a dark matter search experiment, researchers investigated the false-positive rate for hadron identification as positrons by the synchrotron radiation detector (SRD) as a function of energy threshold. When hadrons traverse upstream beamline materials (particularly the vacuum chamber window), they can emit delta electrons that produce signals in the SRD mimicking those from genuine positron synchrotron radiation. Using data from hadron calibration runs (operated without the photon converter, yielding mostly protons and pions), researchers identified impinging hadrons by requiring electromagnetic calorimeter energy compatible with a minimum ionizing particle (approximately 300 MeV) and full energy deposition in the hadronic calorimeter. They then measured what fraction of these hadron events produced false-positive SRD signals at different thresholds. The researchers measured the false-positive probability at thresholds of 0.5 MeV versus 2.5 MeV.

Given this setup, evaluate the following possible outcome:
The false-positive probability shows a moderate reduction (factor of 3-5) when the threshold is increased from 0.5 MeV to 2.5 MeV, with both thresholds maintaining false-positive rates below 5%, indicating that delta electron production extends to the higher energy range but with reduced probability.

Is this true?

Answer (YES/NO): NO